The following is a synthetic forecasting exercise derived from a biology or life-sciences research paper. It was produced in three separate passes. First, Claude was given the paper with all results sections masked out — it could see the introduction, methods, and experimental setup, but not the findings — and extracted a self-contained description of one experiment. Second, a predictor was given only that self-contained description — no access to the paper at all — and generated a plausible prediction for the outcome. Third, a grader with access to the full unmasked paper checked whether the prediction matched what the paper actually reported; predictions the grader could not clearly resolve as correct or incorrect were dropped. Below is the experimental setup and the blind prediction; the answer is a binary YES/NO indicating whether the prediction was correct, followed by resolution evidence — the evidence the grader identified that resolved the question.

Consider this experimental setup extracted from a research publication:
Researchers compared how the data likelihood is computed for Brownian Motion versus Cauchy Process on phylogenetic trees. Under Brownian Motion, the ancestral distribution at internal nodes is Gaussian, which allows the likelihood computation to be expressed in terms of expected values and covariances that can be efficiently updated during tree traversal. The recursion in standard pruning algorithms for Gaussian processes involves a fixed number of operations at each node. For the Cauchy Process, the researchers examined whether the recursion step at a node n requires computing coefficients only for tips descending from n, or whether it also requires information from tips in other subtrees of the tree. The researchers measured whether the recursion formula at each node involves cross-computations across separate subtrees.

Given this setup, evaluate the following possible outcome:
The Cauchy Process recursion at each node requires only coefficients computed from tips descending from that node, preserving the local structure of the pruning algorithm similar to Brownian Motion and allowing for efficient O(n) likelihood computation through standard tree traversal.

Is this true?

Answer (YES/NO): NO